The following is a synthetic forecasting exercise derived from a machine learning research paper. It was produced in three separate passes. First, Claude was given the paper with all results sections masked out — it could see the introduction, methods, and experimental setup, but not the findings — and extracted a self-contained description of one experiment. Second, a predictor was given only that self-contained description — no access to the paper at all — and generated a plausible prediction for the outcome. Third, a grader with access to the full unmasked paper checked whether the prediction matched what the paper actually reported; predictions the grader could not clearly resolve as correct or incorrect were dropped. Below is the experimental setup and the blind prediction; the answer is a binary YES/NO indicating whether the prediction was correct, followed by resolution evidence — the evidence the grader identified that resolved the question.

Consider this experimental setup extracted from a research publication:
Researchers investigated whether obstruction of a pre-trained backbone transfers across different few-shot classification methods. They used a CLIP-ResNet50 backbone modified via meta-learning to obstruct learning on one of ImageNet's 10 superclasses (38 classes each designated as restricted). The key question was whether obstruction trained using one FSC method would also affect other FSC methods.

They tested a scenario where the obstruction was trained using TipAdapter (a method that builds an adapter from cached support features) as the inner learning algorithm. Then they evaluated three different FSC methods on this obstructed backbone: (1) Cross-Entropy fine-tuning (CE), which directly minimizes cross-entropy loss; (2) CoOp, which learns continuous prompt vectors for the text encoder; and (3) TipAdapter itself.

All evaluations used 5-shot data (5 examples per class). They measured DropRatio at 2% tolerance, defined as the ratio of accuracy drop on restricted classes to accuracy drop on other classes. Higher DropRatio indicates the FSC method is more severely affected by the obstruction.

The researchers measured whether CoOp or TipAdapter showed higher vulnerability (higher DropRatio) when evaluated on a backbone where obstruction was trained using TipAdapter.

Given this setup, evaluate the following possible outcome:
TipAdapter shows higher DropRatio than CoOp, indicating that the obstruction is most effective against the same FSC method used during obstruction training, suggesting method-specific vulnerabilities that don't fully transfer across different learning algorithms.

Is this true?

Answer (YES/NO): NO